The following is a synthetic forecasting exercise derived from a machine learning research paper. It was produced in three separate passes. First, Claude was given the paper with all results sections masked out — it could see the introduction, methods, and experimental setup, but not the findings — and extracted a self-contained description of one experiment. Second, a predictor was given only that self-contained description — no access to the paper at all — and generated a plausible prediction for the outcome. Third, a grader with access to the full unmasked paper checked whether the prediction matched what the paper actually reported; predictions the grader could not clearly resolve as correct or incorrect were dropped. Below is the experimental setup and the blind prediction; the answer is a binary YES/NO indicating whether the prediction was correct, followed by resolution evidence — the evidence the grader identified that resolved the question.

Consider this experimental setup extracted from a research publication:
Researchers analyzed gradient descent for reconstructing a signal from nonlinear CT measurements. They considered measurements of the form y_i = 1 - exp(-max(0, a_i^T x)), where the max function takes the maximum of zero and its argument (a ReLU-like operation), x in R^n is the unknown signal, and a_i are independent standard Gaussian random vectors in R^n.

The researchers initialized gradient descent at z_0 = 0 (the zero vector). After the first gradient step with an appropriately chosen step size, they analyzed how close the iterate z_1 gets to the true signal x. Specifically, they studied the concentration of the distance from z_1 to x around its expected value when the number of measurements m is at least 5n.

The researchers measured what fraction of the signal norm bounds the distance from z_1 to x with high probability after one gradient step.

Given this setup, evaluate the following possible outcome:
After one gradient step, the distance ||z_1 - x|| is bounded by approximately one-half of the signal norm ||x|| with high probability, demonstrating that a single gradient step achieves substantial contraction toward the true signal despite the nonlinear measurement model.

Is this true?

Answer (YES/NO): NO